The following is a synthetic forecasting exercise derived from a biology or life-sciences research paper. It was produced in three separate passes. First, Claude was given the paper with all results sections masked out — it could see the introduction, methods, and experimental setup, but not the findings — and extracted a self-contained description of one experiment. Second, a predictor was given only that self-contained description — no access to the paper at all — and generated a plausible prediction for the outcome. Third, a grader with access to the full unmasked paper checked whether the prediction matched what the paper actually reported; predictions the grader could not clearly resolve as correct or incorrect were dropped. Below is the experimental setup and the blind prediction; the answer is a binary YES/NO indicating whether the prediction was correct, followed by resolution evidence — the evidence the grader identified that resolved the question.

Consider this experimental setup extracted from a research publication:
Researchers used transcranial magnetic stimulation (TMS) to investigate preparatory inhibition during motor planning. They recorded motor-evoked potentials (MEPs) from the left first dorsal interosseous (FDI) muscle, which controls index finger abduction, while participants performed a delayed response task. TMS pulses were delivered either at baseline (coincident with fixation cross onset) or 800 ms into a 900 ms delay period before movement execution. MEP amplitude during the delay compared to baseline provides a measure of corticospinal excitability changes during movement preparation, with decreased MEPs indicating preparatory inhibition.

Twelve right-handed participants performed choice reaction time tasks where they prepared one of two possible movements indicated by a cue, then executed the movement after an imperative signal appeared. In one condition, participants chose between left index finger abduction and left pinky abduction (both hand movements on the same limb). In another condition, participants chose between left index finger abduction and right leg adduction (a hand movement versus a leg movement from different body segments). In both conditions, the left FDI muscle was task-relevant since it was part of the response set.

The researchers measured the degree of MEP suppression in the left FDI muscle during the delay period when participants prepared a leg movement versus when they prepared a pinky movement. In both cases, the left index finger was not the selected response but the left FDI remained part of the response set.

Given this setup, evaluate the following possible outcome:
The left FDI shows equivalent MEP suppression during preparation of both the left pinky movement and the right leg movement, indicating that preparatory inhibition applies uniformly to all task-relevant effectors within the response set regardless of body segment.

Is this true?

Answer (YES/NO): NO